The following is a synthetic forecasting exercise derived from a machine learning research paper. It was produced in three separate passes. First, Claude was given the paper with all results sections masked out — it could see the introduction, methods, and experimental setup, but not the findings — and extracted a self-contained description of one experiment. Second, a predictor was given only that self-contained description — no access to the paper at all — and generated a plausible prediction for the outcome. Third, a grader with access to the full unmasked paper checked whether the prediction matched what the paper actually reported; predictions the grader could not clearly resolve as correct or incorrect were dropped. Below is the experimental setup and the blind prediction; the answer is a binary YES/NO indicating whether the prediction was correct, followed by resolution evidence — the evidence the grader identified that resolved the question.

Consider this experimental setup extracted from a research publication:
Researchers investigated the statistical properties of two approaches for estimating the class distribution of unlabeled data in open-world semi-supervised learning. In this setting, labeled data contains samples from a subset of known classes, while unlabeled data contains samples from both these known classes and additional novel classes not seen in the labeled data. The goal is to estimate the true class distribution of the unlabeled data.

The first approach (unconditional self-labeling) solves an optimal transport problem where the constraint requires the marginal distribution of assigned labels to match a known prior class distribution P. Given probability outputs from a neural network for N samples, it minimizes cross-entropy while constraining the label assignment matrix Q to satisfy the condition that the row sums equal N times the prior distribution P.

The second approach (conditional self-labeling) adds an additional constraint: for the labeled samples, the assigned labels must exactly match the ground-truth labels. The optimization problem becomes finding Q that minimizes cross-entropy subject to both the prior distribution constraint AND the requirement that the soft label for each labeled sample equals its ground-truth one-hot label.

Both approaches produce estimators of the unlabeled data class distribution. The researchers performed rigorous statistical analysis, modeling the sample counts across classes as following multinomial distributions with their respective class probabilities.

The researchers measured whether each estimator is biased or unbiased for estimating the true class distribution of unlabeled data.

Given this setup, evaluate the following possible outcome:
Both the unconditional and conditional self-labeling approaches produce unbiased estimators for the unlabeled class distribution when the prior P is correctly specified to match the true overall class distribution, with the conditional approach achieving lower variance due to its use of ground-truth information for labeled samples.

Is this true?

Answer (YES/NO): NO